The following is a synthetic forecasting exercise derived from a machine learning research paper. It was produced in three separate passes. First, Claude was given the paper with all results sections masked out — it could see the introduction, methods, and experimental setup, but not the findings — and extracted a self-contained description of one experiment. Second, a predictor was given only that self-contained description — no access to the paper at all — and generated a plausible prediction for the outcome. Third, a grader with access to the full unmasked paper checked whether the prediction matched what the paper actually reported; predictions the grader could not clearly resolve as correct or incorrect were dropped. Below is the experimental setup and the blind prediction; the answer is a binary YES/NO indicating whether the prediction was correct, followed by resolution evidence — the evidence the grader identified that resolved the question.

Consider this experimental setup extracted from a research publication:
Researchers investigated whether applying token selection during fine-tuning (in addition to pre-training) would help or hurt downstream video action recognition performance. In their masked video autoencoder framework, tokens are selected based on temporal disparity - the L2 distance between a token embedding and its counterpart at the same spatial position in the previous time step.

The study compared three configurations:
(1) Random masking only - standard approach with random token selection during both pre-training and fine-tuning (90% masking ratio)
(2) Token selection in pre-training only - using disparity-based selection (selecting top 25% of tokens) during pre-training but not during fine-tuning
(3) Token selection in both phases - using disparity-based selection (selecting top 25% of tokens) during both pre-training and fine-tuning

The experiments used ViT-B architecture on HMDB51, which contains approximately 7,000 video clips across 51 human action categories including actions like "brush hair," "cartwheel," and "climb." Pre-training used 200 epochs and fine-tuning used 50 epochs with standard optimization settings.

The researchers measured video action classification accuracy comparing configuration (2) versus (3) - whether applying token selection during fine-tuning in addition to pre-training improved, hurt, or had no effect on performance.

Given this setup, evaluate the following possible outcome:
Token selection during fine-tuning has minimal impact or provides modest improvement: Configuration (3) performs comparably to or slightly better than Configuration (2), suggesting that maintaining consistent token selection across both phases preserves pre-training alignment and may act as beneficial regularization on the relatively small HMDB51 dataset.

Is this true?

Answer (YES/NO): NO